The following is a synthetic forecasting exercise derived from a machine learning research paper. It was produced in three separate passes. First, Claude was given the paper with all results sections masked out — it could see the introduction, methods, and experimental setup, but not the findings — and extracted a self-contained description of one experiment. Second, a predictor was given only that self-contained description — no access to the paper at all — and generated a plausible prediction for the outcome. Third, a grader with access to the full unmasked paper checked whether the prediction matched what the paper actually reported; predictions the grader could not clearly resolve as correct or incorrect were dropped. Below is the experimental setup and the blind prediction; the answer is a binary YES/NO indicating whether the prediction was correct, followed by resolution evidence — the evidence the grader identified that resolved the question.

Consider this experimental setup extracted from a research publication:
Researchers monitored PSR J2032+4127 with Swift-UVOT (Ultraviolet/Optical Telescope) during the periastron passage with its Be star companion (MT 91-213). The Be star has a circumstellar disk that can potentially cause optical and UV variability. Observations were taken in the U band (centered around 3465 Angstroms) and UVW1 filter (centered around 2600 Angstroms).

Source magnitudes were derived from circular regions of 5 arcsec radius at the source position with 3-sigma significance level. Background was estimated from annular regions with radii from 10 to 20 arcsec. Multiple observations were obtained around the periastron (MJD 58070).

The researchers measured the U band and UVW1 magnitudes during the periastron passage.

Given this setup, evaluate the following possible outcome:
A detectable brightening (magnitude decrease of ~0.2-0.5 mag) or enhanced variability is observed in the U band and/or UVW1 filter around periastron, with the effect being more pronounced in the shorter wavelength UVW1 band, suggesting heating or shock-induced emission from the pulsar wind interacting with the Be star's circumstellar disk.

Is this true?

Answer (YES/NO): NO